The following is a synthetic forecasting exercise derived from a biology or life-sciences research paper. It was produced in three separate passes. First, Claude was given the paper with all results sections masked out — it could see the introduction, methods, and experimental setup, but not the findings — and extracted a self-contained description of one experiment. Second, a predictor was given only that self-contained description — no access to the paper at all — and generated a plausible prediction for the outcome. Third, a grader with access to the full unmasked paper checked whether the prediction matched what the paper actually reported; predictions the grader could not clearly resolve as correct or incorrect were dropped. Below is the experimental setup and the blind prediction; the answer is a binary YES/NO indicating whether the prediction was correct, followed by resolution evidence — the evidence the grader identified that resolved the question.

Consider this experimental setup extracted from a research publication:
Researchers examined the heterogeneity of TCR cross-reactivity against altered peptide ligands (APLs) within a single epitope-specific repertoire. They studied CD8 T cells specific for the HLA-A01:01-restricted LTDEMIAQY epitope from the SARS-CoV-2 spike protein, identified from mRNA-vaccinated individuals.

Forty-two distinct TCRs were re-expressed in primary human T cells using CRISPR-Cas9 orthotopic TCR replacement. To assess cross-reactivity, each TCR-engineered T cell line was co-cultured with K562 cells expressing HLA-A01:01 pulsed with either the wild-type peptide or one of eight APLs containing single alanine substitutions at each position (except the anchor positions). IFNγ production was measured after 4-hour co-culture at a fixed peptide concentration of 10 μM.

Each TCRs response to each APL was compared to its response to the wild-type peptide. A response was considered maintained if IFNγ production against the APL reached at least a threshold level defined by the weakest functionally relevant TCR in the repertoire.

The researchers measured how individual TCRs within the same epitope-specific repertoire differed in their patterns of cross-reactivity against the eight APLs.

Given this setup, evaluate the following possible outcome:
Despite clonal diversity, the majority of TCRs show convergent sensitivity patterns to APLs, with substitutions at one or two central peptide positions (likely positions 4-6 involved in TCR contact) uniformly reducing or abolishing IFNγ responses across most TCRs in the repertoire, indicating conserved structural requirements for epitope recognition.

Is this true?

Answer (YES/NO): NO